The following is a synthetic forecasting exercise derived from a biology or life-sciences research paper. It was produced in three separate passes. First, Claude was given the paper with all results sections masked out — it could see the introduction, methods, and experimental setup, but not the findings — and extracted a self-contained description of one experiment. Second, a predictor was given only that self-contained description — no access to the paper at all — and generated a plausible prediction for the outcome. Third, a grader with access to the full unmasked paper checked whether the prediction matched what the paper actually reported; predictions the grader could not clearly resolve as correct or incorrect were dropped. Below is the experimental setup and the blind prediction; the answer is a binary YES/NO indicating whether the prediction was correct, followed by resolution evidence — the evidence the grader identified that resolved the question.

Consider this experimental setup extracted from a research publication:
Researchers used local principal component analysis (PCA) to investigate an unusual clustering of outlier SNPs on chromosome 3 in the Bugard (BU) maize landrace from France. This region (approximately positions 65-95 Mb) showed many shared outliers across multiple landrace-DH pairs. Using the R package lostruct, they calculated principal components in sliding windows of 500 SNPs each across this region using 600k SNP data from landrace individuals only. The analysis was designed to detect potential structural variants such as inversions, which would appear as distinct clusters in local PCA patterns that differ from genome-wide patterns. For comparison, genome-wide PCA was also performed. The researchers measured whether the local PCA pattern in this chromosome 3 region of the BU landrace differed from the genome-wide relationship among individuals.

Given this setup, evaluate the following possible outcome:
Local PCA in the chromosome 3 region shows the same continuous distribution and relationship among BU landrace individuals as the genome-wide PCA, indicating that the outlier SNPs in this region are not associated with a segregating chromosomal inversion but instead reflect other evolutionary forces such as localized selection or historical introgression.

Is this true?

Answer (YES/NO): NO